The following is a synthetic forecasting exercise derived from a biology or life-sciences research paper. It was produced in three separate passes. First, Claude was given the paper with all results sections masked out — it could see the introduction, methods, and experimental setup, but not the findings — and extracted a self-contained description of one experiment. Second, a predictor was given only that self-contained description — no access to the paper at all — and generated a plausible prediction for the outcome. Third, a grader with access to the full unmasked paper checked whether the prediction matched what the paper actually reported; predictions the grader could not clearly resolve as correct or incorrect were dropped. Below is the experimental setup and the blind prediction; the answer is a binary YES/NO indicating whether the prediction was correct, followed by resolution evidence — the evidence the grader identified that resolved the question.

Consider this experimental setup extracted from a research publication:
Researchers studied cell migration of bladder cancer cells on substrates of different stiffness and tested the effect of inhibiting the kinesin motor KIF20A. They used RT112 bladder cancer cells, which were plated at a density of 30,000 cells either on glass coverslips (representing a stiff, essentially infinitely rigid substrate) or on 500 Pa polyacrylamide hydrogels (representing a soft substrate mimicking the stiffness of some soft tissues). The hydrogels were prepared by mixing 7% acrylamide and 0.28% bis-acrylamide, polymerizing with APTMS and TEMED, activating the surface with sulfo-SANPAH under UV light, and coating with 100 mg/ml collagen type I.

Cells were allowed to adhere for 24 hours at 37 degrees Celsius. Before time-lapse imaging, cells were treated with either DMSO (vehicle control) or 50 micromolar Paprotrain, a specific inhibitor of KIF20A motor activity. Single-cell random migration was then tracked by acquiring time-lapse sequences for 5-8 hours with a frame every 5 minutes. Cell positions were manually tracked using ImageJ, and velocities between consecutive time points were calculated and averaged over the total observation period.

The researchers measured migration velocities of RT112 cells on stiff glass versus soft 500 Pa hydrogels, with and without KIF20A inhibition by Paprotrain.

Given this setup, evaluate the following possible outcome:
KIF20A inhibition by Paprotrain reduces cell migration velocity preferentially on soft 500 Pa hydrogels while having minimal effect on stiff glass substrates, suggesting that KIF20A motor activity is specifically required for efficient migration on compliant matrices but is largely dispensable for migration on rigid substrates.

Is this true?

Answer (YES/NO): NO